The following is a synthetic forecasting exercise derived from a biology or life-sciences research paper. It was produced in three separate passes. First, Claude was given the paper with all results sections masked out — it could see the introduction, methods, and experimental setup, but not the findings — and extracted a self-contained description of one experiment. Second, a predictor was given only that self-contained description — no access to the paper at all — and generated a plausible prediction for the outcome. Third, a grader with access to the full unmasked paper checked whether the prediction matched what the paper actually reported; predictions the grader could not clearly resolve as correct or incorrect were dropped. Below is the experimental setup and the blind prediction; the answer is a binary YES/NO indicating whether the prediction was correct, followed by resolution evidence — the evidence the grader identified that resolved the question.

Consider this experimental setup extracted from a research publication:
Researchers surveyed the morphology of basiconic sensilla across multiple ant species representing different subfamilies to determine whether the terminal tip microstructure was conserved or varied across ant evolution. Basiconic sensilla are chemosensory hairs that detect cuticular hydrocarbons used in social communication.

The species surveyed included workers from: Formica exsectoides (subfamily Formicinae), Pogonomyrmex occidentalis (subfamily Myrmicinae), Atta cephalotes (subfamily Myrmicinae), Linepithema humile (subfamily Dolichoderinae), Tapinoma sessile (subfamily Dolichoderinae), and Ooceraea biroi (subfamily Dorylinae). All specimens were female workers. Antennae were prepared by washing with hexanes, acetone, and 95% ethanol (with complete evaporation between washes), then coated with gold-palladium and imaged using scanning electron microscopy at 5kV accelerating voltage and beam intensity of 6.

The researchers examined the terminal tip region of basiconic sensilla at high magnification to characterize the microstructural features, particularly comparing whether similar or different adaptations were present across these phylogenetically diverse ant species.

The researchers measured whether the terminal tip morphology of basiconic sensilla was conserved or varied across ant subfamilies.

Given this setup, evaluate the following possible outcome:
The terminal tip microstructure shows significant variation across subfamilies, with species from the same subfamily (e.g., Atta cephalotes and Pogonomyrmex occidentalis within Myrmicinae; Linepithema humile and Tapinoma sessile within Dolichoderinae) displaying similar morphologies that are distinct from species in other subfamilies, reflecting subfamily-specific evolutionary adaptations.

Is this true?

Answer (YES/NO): NO